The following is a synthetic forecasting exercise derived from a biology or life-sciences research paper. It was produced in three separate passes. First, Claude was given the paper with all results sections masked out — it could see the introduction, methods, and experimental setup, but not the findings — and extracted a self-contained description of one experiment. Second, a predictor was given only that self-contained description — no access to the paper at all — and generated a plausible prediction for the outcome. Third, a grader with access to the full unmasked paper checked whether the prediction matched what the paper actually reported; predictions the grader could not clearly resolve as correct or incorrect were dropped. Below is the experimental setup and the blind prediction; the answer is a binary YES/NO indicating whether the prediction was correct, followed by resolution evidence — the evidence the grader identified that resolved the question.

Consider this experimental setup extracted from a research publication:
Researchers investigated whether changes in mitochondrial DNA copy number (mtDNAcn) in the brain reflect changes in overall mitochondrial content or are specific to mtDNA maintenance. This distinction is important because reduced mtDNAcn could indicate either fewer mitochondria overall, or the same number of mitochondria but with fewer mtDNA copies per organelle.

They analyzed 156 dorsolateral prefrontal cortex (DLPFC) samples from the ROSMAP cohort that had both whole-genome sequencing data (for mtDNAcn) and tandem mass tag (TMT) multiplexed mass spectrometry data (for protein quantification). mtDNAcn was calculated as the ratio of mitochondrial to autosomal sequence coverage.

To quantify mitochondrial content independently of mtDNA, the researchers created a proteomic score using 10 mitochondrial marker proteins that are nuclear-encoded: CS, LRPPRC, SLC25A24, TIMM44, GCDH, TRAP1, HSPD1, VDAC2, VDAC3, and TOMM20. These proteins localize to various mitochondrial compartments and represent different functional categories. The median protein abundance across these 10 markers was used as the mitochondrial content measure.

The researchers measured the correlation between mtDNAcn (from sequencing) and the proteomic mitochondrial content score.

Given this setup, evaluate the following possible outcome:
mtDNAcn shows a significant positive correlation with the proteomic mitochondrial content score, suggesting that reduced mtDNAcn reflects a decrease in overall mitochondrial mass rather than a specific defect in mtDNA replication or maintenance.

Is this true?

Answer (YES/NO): NO